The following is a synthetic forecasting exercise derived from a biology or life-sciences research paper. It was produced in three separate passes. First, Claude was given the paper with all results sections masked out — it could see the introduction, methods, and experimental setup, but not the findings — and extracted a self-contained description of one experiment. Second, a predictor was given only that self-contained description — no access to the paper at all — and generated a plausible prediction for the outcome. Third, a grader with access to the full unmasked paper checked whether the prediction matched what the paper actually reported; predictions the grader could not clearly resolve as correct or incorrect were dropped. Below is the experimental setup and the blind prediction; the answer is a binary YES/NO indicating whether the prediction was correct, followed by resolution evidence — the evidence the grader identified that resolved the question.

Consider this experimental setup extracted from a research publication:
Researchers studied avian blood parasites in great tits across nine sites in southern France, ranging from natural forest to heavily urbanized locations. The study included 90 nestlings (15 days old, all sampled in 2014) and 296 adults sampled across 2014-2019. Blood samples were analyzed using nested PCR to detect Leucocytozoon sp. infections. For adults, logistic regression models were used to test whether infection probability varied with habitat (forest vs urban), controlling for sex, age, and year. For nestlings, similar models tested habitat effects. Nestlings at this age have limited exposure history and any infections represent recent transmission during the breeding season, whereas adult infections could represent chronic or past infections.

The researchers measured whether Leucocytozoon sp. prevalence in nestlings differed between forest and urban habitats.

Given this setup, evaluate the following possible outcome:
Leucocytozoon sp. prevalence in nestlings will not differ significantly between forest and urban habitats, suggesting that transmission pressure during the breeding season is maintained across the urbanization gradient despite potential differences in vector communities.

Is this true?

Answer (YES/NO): YES